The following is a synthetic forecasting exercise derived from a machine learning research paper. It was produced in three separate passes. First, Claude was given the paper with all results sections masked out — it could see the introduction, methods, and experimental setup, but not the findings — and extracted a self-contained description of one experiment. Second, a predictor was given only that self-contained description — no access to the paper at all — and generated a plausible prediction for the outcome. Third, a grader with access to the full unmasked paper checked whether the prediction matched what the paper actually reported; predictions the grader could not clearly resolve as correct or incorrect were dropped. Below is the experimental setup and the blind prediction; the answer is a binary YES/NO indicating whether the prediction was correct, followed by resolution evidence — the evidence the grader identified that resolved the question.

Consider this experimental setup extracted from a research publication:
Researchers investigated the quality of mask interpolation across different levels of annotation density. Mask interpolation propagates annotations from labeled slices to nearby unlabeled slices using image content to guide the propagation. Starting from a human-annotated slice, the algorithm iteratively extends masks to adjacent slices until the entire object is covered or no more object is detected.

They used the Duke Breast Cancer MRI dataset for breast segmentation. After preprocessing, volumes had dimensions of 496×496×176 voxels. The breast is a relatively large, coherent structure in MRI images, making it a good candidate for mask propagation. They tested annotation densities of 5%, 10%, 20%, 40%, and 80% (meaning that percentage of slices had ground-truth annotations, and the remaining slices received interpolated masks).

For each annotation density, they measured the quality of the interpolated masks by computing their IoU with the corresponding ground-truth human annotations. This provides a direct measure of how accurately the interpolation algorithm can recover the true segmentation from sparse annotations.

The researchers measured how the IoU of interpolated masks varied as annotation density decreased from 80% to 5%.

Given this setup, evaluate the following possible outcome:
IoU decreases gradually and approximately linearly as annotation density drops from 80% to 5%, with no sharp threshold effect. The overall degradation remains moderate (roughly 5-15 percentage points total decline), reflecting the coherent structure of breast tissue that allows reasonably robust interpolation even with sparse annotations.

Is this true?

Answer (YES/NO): NO